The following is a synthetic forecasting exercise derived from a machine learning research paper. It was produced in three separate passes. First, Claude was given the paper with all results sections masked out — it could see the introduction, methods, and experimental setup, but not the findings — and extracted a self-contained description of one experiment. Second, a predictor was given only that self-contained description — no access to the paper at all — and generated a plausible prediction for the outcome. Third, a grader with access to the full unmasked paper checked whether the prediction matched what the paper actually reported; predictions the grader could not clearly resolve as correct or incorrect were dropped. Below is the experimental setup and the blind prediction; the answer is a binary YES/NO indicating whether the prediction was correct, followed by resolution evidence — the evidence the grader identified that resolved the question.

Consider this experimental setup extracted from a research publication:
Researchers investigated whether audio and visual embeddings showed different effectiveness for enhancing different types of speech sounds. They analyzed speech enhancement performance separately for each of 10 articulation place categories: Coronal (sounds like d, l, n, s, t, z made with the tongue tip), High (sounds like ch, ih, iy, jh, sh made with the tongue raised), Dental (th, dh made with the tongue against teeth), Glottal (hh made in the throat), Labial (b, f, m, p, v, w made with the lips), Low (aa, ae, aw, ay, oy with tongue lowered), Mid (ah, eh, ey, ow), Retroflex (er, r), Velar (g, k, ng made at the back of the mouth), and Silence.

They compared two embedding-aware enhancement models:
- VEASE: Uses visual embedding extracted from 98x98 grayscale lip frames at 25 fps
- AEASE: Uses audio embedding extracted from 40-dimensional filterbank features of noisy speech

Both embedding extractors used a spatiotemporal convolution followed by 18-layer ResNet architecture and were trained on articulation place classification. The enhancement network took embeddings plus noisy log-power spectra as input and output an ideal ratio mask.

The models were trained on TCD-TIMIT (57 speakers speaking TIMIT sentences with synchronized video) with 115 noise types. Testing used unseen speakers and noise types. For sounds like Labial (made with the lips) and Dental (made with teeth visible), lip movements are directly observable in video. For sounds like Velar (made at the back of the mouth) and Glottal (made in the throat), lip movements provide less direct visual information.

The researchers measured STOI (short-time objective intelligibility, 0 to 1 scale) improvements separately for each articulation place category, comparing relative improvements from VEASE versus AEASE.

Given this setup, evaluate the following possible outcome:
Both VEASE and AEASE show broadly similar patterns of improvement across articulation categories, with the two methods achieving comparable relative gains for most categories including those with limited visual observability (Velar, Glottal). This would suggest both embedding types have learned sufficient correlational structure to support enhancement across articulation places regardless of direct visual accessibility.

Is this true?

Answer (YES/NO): NO